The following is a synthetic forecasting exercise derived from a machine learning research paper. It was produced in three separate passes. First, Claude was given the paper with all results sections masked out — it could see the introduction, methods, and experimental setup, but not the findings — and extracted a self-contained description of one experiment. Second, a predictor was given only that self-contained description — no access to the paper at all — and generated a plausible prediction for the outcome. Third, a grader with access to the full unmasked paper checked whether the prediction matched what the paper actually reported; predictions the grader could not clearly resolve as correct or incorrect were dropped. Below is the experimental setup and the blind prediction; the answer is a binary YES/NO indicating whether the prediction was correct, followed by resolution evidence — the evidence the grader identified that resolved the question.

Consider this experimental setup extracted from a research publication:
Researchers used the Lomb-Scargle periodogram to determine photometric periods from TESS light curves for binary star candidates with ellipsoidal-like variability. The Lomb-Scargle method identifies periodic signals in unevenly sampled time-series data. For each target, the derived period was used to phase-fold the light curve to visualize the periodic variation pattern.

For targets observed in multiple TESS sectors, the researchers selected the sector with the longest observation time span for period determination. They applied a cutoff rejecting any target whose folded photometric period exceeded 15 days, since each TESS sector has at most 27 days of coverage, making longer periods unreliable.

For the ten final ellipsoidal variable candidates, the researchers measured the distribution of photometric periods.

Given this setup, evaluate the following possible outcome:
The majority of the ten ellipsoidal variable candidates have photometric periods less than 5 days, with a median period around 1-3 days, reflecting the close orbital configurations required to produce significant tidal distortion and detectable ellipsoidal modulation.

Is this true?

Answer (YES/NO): NO